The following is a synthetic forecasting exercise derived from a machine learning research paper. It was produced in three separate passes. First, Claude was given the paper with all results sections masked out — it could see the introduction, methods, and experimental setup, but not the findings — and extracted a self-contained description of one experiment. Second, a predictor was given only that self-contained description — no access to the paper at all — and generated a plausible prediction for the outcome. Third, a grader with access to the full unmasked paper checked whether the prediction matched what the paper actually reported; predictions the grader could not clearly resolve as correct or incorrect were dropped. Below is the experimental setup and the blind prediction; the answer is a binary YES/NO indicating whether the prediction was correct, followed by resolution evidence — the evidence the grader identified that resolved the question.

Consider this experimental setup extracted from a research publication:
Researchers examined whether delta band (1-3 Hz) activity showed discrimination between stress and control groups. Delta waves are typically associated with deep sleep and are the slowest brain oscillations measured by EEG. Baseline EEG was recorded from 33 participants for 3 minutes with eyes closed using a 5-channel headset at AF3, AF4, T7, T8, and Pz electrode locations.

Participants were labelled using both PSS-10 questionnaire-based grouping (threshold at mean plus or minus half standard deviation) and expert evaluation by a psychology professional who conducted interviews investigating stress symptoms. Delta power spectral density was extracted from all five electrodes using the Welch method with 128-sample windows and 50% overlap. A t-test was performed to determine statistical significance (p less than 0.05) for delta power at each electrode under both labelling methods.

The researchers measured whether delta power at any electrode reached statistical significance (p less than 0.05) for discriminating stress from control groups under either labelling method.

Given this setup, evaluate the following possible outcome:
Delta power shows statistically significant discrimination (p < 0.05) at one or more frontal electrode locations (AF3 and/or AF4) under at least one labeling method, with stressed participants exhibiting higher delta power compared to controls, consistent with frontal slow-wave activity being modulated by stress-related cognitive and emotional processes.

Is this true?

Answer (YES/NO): NO